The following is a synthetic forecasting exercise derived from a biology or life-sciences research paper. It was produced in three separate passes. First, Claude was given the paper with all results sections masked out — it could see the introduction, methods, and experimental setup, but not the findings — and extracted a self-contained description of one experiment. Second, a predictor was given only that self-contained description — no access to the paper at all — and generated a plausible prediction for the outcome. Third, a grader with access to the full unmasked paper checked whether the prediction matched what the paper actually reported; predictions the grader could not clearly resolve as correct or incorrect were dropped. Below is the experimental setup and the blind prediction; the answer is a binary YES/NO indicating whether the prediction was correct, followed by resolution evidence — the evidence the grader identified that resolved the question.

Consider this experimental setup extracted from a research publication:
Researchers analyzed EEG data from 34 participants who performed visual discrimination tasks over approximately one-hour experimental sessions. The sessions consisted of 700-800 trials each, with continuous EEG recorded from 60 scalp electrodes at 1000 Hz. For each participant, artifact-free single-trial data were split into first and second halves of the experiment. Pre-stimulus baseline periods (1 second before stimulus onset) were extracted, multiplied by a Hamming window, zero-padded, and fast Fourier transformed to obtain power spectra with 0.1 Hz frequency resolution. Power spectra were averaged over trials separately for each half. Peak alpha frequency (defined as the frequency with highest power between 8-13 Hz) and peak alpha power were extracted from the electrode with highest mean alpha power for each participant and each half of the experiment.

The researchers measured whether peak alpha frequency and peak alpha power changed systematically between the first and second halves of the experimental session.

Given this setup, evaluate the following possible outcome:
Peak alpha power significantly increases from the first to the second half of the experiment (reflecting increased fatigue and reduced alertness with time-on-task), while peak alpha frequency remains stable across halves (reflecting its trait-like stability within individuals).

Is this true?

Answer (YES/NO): NO